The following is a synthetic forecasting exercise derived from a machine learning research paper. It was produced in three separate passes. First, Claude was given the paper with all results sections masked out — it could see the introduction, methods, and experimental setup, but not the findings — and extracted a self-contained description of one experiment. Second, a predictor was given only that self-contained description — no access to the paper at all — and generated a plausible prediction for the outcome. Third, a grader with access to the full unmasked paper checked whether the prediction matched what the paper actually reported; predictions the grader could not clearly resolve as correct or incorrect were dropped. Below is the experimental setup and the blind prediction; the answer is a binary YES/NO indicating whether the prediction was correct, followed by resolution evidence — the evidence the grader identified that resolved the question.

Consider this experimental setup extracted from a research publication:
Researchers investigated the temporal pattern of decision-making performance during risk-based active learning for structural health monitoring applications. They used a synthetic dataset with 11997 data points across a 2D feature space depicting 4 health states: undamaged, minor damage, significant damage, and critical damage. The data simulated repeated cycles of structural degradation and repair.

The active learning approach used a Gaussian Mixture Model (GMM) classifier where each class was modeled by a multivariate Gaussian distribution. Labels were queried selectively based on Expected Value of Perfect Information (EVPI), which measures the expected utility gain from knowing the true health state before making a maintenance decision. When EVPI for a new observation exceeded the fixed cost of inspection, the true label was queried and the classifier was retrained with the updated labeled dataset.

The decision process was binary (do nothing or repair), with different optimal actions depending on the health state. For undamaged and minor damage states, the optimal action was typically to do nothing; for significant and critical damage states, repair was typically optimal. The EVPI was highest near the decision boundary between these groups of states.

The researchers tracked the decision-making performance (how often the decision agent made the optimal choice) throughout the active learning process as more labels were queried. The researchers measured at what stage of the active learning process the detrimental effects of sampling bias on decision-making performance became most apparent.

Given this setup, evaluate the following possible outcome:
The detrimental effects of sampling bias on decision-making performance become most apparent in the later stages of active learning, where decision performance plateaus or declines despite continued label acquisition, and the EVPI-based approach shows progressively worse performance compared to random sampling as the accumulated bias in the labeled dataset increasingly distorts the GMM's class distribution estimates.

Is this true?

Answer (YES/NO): YES